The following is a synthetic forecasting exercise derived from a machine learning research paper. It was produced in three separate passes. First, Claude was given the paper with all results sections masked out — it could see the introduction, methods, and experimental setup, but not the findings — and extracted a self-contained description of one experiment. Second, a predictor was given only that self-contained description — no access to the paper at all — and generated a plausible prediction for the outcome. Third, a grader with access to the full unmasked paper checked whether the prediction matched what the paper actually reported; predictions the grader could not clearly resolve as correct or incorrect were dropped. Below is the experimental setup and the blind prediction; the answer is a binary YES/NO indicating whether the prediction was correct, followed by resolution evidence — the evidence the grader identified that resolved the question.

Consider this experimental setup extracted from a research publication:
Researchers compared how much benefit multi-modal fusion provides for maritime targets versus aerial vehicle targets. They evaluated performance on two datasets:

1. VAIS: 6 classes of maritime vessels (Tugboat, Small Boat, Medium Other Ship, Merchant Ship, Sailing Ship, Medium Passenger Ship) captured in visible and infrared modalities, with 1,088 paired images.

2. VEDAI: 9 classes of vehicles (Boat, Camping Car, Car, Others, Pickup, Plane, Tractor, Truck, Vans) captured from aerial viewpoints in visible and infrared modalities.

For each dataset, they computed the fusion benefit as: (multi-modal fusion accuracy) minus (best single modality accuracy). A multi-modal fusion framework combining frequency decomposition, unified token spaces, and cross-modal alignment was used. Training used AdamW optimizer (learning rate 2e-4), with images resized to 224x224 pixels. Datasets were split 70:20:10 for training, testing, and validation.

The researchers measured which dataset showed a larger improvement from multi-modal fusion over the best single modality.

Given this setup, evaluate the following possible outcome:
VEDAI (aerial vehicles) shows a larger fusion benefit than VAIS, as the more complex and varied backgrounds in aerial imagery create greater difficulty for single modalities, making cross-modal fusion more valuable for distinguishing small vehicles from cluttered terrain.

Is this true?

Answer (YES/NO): YES